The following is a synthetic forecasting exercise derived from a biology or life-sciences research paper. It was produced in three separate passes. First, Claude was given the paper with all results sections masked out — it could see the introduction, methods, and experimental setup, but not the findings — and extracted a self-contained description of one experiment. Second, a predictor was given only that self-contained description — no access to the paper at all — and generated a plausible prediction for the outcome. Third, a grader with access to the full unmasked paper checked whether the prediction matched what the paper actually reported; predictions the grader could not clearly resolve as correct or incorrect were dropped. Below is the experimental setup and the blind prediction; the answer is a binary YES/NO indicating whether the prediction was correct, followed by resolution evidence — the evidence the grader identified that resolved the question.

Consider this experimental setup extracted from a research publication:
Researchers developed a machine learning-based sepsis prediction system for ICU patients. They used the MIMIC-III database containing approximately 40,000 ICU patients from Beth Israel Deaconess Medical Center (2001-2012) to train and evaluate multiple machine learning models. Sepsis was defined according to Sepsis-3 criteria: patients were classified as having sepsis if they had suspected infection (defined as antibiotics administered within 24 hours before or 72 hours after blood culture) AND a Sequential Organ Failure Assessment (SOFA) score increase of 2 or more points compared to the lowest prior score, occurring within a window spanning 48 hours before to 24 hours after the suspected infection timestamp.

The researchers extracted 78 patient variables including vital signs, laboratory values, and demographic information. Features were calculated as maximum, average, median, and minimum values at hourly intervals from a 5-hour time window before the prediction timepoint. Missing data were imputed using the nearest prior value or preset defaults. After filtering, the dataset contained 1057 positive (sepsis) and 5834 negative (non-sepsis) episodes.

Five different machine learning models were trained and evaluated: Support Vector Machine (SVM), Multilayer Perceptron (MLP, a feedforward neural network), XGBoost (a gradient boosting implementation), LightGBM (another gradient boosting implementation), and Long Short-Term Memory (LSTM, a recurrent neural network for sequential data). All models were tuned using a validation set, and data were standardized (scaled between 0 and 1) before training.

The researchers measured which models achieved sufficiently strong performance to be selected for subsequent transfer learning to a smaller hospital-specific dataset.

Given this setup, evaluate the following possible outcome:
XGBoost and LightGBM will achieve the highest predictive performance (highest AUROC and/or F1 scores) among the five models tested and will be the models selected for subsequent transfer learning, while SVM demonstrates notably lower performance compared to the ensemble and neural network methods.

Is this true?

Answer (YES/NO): NO